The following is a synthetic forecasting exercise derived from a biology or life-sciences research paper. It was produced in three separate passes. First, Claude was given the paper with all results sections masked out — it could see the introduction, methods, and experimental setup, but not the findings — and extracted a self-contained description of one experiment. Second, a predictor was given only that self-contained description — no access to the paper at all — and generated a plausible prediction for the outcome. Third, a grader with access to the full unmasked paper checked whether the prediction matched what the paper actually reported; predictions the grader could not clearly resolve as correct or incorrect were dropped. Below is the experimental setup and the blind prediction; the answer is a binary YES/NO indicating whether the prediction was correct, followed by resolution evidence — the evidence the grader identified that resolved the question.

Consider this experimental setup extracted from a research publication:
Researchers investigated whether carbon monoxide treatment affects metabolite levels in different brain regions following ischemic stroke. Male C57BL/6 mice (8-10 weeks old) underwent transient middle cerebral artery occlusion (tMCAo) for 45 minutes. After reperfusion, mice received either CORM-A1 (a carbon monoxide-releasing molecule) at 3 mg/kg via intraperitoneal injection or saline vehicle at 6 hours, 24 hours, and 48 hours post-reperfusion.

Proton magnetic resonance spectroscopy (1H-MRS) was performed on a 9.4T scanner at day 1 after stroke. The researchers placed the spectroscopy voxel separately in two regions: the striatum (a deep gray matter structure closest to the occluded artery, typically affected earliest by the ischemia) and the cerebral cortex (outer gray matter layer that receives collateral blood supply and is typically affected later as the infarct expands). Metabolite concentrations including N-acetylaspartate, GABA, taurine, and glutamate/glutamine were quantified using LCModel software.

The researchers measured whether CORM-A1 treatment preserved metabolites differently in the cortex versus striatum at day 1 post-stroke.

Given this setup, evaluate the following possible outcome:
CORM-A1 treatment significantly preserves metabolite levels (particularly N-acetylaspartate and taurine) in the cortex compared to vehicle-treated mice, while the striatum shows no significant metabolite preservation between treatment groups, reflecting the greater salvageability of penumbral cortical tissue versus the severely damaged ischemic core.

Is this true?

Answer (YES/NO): NO